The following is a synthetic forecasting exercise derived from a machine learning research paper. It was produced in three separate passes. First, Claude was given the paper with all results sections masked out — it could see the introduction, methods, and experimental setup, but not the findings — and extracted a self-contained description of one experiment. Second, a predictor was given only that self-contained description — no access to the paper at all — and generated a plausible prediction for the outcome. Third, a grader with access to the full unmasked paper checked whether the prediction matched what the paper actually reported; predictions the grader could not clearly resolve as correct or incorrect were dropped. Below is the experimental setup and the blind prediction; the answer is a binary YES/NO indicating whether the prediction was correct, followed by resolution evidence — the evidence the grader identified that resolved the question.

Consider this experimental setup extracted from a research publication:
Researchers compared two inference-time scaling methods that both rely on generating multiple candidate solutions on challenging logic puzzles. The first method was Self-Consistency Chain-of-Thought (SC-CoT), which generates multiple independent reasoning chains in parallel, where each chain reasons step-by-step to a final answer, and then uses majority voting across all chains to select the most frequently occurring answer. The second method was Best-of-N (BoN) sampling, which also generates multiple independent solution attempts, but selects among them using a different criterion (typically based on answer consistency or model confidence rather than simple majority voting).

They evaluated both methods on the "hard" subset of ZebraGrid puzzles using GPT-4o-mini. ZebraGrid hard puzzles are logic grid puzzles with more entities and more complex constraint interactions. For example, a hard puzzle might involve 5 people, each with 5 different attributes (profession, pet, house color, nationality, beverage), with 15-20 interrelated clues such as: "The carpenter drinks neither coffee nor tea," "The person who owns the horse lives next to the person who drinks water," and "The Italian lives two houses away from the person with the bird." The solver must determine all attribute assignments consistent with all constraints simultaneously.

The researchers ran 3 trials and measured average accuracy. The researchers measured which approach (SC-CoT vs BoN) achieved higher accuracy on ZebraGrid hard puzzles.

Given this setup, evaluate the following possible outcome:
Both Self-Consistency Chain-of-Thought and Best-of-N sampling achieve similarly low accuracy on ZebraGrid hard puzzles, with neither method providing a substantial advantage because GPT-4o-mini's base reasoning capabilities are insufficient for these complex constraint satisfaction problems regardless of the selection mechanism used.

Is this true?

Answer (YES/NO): NO